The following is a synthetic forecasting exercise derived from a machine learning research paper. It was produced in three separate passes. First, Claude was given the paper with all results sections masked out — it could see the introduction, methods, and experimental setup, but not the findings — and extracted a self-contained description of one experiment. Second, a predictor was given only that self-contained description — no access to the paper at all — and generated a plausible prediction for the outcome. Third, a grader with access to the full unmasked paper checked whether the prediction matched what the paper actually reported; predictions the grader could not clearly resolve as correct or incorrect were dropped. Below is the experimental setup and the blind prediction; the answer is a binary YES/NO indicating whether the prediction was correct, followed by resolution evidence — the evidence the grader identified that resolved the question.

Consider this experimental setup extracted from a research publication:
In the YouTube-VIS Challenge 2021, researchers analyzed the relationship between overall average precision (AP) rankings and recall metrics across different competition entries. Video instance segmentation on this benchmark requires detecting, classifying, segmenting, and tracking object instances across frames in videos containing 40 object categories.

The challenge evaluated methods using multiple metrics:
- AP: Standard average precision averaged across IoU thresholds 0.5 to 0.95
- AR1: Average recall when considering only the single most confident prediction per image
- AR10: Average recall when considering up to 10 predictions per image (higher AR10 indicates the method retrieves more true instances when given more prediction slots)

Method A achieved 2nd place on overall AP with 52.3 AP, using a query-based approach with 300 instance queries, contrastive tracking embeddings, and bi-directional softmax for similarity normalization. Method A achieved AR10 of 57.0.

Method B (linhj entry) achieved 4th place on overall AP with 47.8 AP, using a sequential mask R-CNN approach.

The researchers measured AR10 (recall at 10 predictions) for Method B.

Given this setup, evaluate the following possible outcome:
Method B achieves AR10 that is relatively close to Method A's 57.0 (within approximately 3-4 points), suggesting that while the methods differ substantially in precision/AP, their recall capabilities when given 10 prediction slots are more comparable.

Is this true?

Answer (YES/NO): YES